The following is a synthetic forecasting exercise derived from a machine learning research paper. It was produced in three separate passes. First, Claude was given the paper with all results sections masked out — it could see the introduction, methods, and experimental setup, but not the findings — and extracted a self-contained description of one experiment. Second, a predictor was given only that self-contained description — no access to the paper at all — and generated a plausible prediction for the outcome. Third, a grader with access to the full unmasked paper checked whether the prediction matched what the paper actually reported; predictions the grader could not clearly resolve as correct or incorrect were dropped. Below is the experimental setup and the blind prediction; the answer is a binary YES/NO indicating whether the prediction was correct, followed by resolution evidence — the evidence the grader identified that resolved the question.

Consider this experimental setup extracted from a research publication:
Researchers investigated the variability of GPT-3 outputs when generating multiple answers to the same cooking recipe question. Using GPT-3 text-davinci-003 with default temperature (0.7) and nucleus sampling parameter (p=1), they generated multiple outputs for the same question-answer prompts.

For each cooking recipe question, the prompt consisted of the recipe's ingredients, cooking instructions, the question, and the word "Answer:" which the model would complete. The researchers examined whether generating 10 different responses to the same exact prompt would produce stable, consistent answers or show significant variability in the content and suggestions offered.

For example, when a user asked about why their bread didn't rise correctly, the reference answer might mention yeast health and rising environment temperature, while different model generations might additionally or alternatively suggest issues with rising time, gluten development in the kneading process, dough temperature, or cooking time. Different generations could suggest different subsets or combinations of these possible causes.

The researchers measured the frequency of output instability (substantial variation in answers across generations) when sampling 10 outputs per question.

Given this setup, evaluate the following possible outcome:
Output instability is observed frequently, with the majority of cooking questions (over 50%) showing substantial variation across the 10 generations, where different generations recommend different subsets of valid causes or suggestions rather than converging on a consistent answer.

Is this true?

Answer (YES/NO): YES